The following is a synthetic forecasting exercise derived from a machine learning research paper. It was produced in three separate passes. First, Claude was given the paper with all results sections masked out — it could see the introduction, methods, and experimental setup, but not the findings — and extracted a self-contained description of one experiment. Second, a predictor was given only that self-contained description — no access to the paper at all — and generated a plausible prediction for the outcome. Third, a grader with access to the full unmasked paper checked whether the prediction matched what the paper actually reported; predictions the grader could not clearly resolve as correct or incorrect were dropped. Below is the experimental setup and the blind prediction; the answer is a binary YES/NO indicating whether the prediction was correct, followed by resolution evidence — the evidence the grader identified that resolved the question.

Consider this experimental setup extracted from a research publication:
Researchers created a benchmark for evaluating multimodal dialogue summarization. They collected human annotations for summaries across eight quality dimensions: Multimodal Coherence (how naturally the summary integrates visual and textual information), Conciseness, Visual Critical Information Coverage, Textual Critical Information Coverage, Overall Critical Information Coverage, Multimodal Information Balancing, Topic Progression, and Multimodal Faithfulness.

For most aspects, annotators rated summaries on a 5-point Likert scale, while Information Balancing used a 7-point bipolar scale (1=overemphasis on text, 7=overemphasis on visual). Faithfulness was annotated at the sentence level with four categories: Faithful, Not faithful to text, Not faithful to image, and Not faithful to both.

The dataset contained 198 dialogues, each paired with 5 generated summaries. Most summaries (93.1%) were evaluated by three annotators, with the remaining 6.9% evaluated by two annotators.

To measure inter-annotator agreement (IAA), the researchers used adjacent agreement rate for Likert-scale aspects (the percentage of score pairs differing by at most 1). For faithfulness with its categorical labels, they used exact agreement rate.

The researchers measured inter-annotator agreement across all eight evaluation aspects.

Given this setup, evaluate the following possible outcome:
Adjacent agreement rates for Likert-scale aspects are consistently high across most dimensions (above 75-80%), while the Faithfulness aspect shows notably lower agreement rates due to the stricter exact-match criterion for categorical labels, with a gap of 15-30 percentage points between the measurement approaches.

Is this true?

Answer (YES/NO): NO